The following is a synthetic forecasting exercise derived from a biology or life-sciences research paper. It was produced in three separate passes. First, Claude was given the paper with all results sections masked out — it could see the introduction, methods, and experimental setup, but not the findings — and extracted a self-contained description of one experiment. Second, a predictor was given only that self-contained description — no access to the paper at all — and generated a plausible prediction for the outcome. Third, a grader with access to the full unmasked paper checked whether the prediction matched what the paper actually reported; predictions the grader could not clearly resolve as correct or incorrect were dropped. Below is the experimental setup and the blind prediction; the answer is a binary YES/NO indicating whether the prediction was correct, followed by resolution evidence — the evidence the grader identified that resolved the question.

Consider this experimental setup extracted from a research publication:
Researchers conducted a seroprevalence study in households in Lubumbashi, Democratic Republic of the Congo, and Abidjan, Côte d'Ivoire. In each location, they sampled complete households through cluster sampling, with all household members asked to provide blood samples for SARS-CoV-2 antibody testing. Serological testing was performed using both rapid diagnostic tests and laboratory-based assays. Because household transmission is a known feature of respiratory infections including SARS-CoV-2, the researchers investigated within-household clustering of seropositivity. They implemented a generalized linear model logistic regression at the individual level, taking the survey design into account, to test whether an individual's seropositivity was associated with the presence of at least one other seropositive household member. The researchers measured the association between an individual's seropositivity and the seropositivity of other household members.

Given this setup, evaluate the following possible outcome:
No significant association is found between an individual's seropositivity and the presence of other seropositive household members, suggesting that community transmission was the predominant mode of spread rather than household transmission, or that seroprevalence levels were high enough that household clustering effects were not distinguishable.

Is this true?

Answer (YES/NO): NO